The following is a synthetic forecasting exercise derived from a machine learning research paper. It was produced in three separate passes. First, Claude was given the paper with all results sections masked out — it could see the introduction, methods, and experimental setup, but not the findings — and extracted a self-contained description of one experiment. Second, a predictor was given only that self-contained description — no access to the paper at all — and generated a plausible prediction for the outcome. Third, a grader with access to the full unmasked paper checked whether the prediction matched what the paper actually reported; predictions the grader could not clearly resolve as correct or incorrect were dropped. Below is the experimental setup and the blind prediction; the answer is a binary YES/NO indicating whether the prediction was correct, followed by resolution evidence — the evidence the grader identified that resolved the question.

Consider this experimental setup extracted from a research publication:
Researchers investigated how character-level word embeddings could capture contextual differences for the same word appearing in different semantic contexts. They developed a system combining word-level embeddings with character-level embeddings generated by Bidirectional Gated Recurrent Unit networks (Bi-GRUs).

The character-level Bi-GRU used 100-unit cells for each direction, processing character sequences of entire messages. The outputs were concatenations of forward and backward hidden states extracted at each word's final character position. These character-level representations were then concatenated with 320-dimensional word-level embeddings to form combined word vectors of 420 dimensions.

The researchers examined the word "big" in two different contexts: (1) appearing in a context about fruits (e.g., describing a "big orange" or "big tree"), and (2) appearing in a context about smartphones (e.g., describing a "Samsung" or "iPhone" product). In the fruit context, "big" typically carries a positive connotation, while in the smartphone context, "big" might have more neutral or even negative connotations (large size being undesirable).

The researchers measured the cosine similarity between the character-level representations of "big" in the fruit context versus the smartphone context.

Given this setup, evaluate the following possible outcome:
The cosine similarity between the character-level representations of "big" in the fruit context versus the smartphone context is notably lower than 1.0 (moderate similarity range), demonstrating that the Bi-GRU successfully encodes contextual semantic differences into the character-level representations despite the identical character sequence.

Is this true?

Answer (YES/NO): YES